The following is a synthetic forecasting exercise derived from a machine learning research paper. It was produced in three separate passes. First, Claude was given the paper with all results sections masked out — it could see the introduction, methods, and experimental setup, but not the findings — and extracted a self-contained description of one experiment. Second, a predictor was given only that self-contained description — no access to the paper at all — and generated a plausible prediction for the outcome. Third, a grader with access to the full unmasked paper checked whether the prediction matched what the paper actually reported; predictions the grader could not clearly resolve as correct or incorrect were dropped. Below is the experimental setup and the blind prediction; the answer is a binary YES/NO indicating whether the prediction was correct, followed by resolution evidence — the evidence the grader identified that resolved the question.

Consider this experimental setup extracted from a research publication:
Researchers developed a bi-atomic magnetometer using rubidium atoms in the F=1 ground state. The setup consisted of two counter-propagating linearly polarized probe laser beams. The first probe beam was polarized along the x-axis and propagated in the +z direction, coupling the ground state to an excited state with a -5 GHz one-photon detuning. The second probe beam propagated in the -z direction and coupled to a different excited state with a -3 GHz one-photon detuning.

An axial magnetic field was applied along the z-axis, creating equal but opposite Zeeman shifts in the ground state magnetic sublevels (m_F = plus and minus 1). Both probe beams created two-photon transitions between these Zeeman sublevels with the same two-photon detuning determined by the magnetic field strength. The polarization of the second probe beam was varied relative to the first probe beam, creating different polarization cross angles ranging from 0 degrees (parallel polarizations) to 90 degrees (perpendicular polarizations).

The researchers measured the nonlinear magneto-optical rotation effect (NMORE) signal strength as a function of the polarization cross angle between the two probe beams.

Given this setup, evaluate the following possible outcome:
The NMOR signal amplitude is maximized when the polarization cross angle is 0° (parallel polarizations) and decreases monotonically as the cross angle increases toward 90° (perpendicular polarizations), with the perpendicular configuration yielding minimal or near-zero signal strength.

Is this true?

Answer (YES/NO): NO